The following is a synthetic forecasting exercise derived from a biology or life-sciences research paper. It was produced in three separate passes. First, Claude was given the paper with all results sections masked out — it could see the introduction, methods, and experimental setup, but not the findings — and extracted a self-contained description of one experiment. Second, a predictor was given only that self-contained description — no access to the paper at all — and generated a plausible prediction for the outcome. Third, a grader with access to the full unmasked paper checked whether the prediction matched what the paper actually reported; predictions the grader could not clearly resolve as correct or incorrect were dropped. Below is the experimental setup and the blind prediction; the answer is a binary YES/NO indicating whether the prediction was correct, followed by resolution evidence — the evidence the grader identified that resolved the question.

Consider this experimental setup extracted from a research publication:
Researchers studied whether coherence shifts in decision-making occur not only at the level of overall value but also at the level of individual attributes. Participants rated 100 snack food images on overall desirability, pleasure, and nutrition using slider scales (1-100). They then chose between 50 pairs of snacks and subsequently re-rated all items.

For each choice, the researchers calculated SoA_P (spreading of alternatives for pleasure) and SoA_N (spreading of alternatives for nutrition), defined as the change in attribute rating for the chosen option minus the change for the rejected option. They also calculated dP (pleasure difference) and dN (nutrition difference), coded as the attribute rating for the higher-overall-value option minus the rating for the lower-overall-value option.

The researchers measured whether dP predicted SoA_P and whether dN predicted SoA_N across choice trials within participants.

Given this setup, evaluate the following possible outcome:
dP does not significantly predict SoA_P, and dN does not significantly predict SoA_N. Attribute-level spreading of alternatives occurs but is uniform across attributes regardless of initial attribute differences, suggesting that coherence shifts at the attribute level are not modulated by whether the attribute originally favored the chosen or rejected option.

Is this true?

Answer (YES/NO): NO